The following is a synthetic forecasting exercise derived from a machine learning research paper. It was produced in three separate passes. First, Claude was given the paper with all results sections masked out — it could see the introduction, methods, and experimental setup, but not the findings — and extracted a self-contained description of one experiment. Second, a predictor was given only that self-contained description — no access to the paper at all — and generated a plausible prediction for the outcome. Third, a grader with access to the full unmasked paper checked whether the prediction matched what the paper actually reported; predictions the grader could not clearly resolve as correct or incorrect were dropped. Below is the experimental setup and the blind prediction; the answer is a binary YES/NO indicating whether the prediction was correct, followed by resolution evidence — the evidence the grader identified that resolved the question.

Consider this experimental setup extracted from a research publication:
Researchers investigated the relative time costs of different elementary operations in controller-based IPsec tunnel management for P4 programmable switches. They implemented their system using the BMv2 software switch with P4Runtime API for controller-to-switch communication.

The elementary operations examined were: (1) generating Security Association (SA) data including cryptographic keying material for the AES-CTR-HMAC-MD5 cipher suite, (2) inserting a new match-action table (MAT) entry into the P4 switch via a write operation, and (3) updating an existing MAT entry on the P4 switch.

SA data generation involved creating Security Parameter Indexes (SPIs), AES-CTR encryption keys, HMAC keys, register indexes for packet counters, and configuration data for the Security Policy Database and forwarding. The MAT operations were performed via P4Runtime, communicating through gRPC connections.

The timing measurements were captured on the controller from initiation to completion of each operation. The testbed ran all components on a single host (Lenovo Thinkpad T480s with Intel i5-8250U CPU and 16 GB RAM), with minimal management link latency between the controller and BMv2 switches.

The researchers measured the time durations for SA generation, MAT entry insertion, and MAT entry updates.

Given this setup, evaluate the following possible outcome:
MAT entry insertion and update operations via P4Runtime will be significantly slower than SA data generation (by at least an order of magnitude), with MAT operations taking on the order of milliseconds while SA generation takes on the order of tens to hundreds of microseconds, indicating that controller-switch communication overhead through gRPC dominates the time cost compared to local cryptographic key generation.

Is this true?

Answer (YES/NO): NO